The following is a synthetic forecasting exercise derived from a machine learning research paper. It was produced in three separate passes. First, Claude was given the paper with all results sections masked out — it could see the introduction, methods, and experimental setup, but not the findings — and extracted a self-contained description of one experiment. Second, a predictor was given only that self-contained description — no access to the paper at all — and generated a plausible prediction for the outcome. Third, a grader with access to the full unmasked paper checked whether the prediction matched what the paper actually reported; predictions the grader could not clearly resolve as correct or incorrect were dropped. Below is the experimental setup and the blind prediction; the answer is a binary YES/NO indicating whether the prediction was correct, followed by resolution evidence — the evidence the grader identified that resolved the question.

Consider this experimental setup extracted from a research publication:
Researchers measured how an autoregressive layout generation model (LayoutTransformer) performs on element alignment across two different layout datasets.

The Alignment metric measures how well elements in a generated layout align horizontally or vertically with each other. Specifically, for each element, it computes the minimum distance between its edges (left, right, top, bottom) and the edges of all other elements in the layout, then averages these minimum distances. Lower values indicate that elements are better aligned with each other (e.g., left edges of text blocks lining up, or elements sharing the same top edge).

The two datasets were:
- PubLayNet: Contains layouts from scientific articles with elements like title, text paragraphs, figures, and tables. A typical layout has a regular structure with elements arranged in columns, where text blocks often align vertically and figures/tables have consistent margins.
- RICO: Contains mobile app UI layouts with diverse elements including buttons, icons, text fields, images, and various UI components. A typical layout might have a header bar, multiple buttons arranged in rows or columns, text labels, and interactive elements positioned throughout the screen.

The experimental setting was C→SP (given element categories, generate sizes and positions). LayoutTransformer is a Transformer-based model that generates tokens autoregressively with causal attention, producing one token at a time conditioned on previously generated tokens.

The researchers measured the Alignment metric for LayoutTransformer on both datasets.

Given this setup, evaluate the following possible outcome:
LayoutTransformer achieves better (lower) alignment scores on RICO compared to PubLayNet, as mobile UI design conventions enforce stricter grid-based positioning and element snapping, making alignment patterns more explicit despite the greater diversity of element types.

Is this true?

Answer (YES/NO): YES